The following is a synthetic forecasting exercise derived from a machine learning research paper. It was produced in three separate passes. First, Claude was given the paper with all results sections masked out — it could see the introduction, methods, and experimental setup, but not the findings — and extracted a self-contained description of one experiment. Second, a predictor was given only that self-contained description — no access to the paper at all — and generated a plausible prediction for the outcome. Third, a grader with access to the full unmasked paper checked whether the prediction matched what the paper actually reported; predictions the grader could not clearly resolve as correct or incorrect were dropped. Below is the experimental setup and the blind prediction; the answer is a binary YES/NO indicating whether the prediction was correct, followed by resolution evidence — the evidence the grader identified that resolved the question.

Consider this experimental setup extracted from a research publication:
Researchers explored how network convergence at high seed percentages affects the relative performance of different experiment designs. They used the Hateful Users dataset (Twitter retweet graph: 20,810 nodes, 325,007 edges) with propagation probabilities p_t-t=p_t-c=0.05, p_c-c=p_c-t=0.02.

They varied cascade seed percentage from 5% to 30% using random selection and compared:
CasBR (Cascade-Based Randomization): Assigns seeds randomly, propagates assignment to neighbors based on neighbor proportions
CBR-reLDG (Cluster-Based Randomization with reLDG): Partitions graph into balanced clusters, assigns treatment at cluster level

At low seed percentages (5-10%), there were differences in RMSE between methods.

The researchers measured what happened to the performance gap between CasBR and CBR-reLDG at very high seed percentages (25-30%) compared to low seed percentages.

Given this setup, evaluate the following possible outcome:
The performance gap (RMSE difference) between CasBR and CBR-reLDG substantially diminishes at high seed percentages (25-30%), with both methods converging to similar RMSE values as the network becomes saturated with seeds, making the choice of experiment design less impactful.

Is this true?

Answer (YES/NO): YES